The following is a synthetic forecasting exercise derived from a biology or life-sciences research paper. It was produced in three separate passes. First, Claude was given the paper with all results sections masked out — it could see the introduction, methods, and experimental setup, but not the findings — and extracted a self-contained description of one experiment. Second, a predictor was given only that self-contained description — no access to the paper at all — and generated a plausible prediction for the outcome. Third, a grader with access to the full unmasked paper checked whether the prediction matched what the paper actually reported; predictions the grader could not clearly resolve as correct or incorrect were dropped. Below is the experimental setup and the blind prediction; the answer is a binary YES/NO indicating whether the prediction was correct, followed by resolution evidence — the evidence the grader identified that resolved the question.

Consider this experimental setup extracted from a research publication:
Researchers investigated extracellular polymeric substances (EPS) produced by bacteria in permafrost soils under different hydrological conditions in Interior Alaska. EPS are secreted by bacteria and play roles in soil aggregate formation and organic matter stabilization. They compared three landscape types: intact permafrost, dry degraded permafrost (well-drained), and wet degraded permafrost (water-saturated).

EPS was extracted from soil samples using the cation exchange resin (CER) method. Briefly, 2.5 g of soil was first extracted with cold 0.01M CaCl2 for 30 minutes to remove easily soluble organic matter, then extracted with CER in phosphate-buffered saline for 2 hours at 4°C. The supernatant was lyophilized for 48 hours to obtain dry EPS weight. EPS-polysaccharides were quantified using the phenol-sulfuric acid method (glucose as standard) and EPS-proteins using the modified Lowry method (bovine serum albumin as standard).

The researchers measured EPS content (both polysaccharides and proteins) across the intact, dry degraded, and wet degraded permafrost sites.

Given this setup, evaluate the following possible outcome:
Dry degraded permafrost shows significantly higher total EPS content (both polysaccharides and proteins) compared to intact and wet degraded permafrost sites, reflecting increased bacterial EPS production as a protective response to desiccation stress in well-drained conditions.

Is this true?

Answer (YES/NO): NO